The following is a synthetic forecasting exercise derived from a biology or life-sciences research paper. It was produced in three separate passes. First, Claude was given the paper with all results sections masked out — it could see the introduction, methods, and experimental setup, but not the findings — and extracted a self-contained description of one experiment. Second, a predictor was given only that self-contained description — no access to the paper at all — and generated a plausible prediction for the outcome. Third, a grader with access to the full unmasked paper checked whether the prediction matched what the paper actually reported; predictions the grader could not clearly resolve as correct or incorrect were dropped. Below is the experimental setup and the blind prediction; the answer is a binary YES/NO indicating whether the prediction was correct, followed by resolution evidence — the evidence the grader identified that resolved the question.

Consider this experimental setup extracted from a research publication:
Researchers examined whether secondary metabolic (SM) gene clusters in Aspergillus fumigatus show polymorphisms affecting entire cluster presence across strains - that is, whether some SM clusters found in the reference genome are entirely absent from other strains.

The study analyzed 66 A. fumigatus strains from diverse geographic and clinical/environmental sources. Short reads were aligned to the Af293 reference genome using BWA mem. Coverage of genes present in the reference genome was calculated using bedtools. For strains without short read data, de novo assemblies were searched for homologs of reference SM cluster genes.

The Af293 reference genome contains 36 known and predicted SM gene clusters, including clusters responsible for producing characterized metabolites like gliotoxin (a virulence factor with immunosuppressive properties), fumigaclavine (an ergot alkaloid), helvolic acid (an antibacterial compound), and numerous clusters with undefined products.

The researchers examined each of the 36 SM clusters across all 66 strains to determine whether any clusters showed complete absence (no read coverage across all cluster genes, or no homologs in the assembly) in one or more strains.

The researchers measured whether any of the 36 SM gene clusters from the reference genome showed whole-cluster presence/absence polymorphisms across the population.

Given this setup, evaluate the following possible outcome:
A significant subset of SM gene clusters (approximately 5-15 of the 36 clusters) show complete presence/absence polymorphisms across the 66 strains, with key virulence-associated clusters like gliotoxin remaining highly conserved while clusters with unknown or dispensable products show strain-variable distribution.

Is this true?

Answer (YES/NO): YES